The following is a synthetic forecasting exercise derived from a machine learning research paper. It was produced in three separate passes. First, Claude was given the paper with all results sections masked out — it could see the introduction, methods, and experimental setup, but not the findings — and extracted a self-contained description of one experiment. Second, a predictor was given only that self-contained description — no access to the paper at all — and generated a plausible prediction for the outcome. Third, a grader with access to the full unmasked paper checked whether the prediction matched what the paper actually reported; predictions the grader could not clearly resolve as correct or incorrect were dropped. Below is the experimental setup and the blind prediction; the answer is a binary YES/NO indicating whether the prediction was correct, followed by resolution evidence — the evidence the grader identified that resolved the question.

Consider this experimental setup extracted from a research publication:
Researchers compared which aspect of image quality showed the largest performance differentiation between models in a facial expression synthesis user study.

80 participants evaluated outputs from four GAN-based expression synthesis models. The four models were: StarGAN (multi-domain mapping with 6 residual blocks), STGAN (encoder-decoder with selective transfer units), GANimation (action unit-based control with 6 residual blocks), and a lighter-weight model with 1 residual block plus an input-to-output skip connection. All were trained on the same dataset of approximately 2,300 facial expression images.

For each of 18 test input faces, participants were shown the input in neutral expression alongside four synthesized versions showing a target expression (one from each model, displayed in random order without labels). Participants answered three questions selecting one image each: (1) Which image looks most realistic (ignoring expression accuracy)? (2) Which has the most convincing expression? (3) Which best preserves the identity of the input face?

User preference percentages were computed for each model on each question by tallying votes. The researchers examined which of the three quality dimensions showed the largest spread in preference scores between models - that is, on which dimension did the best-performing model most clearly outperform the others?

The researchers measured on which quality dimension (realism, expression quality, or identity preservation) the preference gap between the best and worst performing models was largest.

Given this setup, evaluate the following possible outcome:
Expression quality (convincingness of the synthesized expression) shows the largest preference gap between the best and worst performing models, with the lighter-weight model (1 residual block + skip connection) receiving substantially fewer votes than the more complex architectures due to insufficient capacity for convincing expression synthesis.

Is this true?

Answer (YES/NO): NO